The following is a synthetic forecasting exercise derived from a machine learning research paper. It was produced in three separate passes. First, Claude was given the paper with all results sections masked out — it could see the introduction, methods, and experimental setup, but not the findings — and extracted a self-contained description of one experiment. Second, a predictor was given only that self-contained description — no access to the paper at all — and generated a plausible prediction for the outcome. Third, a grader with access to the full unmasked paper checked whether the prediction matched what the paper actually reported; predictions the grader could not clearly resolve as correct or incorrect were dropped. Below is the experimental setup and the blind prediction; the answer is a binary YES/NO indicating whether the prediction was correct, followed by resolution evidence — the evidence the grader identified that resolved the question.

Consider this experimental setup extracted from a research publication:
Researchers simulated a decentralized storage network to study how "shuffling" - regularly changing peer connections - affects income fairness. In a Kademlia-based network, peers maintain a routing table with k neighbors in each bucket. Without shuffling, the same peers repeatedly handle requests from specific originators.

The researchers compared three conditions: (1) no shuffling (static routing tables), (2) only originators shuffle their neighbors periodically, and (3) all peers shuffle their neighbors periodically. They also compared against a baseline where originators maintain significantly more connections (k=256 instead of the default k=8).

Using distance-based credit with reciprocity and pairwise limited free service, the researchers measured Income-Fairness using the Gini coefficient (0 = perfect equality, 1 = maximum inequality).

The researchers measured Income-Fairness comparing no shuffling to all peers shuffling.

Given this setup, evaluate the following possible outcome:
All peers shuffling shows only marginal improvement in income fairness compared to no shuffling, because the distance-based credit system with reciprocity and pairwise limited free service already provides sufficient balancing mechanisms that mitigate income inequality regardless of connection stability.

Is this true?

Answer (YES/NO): NO